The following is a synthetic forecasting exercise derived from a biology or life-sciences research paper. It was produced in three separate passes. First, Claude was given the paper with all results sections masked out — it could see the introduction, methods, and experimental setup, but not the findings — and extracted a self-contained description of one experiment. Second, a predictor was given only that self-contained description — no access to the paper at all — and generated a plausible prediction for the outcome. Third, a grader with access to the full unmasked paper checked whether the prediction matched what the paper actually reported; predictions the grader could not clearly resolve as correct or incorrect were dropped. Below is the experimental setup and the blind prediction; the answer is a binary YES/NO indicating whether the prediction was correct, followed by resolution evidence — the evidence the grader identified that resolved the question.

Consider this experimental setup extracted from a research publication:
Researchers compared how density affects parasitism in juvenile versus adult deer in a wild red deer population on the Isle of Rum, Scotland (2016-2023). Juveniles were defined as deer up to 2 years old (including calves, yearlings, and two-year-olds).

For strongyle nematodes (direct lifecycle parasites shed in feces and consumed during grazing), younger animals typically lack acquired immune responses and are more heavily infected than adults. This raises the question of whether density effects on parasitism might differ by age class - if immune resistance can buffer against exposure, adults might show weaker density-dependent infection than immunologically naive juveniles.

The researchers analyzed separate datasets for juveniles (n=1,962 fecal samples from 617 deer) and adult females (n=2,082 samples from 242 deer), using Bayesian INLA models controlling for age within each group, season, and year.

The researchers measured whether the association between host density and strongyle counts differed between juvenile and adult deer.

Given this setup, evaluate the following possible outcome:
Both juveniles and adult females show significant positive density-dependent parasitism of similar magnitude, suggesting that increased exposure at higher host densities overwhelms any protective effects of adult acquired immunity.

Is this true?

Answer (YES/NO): NO